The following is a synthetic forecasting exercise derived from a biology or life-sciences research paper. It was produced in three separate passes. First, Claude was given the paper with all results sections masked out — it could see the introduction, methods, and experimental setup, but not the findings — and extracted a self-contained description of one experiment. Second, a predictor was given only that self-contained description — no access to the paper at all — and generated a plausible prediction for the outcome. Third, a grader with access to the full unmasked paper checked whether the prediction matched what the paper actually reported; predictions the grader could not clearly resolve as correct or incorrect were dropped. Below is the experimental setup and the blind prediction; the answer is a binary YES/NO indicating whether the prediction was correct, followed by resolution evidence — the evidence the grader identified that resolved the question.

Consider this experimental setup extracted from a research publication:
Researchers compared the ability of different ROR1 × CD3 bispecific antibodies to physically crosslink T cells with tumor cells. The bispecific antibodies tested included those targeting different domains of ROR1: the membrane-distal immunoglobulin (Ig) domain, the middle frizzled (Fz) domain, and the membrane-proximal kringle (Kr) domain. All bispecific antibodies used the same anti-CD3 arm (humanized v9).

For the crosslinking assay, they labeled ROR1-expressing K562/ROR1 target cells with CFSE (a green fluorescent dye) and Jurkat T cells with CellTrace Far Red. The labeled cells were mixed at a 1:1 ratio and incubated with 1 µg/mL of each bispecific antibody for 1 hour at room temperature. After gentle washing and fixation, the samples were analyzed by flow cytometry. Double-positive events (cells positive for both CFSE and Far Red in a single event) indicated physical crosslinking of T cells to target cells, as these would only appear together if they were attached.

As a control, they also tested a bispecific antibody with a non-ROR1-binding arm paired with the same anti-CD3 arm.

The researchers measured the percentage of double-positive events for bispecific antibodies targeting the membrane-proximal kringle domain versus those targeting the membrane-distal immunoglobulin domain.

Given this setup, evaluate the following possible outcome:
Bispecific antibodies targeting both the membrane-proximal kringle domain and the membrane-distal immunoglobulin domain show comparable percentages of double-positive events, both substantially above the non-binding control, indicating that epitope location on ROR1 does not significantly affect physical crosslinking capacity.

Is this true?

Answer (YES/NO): YES